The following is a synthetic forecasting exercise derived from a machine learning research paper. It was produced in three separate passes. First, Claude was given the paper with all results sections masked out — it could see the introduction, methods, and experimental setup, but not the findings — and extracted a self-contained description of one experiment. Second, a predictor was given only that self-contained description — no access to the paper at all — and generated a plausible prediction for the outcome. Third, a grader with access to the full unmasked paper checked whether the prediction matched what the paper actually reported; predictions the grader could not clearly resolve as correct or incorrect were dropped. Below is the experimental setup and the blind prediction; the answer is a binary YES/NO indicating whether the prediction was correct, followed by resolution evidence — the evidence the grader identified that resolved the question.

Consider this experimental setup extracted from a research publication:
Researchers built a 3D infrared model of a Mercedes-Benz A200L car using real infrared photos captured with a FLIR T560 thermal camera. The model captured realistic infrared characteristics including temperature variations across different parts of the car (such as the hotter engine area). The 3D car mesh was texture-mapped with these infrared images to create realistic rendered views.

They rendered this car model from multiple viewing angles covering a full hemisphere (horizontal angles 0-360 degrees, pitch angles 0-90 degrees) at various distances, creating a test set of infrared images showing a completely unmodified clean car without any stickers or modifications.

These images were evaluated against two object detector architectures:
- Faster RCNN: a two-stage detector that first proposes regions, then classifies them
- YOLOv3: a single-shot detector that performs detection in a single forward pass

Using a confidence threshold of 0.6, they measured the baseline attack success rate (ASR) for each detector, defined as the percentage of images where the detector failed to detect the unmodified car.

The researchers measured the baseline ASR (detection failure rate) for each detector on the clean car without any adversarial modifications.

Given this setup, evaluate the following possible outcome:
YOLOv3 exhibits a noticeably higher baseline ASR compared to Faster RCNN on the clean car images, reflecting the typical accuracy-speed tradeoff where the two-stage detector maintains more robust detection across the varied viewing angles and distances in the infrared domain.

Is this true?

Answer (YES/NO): YES